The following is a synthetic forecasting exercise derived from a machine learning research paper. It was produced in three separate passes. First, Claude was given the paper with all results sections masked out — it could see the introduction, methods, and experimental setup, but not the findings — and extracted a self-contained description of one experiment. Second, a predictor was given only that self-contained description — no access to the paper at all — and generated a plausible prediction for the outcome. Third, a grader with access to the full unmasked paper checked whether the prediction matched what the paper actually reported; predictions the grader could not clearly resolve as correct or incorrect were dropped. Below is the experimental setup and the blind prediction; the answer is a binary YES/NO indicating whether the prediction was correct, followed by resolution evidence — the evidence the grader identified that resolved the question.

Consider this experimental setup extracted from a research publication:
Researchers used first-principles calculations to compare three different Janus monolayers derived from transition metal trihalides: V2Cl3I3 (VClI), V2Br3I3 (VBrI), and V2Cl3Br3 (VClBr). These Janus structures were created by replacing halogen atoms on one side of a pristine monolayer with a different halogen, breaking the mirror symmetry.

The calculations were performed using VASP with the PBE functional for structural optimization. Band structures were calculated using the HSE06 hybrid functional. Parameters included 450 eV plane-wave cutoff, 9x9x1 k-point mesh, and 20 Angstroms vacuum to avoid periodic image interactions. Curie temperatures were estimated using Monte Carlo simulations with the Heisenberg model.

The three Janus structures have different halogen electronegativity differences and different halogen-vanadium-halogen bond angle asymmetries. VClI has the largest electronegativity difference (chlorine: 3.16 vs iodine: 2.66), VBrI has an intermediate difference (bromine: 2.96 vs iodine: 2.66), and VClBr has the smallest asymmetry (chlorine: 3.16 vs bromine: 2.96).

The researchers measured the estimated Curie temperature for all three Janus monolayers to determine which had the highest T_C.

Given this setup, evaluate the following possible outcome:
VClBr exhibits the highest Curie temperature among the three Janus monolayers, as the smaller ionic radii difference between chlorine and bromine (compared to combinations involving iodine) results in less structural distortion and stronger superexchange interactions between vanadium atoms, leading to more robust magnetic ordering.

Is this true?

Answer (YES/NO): NO